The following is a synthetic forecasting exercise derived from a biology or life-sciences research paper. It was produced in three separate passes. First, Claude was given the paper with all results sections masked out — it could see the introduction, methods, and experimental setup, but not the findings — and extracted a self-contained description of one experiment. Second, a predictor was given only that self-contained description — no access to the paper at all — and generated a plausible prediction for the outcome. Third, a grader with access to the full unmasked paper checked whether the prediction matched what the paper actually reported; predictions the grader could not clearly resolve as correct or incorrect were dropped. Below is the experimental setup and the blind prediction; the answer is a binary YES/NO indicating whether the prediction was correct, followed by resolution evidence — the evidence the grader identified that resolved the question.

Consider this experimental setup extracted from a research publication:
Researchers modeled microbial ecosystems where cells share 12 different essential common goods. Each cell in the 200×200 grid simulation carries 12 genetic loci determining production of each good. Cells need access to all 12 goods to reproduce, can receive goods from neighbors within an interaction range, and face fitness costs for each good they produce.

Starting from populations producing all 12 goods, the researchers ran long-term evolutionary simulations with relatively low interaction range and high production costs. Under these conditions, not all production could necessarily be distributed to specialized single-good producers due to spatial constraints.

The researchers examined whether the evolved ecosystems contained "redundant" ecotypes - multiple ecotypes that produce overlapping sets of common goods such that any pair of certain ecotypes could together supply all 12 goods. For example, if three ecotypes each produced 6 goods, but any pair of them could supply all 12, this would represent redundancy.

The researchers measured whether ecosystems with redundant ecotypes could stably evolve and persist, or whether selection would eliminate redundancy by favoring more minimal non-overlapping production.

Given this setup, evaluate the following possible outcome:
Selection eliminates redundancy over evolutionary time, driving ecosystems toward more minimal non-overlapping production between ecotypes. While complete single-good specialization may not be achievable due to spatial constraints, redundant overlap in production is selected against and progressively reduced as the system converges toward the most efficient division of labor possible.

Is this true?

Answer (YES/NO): NO